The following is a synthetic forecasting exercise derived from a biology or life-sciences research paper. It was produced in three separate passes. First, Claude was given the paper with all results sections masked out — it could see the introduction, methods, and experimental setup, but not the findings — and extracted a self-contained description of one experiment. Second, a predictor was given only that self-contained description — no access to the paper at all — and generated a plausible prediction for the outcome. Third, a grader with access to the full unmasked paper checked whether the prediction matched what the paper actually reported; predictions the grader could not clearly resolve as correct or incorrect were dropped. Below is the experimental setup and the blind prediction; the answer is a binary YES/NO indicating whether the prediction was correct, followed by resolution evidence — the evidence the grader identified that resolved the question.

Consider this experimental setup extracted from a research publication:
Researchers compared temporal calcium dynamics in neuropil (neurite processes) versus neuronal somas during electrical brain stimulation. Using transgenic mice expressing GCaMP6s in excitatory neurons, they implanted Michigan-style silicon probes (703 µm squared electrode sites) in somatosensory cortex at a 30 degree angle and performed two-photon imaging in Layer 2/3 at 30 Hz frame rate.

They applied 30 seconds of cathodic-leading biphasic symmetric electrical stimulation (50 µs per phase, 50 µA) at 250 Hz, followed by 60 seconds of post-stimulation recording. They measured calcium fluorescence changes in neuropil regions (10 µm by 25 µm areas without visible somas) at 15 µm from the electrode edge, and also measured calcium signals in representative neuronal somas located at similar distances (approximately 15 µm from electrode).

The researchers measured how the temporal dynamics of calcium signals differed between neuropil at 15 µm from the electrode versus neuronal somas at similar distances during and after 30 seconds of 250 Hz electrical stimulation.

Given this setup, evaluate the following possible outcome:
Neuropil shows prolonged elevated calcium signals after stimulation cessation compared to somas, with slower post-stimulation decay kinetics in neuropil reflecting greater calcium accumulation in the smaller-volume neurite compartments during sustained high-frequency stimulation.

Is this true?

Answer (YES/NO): NO